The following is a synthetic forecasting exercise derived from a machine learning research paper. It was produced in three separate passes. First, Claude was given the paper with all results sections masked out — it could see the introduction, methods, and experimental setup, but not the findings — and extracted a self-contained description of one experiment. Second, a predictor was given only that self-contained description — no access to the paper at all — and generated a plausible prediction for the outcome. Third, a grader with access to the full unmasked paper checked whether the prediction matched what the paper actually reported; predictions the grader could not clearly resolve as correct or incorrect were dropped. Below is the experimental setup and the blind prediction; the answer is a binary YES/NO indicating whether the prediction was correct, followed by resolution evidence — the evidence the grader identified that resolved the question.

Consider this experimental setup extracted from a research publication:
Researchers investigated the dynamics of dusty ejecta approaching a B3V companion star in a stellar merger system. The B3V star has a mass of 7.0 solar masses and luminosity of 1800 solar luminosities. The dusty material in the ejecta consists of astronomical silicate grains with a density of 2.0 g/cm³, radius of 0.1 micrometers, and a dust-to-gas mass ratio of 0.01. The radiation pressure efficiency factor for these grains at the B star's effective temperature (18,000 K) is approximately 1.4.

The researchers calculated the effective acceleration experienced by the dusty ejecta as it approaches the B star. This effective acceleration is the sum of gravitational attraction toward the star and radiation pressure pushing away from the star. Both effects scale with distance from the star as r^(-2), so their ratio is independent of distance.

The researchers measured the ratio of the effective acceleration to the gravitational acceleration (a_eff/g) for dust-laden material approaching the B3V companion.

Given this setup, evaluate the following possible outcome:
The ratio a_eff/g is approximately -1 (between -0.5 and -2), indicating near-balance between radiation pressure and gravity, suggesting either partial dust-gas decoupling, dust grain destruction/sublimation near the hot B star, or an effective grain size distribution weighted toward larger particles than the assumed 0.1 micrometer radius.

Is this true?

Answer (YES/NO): NO